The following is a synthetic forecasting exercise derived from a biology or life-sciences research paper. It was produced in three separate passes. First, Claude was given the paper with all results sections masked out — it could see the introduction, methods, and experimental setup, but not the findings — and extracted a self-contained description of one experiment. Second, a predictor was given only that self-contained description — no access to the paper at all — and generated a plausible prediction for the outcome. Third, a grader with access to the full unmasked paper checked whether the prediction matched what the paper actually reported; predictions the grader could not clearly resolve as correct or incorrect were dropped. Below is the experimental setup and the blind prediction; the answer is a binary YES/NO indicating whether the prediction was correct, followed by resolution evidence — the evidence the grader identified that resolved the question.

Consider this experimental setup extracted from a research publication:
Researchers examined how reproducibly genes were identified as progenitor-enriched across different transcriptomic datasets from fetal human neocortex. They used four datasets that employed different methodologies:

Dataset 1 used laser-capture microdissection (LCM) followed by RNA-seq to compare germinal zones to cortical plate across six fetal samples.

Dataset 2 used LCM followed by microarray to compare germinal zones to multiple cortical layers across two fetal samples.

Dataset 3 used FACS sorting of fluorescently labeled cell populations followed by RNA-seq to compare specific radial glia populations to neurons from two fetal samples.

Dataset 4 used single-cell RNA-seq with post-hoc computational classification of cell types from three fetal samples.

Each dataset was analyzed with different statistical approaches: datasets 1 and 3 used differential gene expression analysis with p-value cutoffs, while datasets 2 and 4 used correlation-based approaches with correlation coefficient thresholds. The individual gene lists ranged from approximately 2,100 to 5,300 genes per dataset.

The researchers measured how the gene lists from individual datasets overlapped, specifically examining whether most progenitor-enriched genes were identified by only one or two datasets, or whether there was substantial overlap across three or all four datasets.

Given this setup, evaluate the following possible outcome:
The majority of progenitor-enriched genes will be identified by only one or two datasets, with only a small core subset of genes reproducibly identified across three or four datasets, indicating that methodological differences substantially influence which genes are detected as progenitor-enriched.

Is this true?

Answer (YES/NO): NO